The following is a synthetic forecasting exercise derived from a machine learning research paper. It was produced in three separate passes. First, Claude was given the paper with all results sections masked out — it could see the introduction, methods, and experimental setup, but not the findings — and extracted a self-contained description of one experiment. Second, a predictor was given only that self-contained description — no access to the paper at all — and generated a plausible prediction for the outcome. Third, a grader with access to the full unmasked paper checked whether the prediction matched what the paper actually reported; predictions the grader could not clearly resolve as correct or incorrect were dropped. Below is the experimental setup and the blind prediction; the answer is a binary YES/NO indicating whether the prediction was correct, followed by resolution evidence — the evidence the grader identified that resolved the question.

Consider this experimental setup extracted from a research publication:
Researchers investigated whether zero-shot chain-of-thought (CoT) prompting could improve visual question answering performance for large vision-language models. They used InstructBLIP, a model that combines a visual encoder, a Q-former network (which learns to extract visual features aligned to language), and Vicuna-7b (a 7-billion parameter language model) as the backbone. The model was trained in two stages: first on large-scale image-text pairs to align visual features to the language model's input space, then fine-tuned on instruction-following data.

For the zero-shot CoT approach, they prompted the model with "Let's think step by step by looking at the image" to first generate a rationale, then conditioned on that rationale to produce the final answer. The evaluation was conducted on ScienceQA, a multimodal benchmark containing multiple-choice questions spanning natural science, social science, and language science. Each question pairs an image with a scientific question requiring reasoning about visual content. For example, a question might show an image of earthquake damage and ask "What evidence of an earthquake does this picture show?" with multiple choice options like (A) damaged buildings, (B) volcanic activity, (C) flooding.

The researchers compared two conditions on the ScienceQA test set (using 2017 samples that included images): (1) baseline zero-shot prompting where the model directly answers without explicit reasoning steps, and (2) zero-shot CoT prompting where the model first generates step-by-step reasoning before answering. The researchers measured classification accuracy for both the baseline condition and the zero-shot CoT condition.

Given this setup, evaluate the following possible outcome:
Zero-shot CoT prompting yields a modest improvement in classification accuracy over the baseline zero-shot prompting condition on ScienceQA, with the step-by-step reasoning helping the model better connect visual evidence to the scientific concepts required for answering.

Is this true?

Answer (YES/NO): NO